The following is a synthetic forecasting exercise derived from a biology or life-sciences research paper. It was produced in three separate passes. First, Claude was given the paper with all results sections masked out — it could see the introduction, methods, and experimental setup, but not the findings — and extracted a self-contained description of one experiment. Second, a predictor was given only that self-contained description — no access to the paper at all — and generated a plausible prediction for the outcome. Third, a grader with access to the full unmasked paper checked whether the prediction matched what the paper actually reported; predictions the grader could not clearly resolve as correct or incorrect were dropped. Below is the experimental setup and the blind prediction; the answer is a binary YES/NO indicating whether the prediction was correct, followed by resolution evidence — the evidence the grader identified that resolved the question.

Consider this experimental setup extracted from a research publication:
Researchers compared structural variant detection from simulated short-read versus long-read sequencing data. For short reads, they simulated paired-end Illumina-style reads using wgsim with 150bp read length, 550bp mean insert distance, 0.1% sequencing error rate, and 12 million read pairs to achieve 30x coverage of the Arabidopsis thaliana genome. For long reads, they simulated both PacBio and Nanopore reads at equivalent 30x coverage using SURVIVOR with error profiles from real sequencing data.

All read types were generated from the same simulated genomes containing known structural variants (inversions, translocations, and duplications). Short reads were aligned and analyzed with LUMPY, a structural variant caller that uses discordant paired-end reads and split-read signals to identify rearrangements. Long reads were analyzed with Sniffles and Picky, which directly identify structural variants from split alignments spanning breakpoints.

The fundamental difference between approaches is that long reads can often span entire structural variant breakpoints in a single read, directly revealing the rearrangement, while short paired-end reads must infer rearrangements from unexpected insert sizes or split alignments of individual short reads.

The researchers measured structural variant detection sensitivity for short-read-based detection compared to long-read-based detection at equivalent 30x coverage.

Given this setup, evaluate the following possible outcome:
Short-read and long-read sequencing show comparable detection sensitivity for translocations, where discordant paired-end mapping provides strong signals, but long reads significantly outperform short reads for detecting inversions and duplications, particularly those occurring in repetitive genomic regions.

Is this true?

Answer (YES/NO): NO